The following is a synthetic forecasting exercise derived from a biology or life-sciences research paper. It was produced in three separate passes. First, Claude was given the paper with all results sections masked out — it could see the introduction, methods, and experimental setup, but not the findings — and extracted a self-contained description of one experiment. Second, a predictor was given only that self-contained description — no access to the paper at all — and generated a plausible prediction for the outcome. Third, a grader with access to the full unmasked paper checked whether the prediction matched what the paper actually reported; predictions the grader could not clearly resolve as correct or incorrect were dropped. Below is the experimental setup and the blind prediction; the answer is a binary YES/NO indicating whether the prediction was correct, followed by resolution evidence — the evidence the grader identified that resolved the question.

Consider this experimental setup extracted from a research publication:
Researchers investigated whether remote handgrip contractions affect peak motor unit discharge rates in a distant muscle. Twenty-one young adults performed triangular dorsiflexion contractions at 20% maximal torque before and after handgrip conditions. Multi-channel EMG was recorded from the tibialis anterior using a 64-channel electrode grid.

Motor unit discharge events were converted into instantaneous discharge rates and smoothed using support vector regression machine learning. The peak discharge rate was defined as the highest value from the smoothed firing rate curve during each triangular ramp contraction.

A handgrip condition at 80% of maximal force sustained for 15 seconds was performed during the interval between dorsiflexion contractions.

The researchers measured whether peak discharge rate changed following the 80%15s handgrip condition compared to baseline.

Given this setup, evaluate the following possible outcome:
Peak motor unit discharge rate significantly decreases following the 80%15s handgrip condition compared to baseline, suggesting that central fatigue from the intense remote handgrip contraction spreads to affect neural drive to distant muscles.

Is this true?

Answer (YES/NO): NO